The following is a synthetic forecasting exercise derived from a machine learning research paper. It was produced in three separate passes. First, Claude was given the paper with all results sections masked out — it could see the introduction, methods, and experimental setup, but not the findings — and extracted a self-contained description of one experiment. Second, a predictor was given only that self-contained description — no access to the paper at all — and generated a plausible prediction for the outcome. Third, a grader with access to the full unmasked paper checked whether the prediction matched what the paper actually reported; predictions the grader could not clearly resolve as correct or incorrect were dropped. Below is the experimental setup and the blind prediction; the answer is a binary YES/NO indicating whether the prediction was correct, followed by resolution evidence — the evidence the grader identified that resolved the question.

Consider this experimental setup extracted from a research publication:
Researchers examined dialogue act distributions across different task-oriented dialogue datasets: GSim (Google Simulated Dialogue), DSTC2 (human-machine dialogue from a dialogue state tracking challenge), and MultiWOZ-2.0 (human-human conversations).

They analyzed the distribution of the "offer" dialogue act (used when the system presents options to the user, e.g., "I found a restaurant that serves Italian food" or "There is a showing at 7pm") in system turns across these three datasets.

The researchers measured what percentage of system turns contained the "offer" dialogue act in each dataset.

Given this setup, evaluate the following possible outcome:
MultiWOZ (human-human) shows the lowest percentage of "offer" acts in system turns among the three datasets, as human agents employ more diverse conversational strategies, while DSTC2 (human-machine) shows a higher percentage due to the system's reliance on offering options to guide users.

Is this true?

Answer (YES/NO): YES